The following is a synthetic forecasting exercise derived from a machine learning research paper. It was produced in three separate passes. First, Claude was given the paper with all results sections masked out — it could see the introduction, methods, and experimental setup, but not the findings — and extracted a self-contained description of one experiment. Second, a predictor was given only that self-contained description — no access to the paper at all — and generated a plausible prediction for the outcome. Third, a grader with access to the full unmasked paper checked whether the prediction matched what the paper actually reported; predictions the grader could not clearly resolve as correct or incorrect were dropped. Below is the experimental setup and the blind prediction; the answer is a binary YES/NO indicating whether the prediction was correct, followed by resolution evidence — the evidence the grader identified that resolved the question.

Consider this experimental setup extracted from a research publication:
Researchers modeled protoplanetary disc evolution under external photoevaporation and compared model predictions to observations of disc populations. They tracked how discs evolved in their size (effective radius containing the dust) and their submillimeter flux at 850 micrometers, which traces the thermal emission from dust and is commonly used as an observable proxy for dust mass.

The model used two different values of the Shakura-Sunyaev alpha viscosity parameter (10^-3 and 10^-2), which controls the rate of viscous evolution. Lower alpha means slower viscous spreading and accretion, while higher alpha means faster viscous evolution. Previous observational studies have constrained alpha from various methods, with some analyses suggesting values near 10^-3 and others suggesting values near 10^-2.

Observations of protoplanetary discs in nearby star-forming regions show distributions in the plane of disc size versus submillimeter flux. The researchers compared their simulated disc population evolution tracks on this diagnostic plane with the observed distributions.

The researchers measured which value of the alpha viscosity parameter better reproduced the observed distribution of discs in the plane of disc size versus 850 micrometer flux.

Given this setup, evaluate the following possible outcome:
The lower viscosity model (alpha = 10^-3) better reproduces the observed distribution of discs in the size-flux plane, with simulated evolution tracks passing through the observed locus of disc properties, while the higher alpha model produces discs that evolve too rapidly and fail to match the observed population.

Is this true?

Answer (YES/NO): NO